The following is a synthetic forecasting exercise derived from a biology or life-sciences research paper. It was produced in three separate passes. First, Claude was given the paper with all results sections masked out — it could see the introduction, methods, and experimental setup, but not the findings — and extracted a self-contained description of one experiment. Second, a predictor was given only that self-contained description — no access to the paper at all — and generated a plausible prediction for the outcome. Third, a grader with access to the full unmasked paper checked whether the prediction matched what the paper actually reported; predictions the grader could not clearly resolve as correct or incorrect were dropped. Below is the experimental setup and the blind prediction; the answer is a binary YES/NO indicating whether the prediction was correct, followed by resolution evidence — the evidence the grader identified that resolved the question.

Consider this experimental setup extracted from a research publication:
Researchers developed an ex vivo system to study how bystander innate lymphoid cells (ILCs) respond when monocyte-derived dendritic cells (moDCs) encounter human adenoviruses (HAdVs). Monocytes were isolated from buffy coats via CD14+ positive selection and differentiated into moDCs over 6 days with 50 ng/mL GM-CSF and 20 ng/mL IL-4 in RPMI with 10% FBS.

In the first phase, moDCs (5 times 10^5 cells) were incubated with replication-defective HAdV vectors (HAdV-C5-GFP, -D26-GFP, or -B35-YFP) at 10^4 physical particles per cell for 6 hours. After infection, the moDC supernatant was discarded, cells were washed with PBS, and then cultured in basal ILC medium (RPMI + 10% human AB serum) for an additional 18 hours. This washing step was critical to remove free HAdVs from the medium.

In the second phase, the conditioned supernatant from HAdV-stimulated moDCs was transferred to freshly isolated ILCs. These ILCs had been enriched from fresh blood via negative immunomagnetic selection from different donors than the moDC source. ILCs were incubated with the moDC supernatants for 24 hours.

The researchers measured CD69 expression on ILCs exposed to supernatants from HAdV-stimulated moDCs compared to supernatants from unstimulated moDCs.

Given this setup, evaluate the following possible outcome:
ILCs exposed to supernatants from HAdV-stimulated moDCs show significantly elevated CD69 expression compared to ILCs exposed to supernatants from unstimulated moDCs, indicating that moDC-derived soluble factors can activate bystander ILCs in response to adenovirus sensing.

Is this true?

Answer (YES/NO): YES